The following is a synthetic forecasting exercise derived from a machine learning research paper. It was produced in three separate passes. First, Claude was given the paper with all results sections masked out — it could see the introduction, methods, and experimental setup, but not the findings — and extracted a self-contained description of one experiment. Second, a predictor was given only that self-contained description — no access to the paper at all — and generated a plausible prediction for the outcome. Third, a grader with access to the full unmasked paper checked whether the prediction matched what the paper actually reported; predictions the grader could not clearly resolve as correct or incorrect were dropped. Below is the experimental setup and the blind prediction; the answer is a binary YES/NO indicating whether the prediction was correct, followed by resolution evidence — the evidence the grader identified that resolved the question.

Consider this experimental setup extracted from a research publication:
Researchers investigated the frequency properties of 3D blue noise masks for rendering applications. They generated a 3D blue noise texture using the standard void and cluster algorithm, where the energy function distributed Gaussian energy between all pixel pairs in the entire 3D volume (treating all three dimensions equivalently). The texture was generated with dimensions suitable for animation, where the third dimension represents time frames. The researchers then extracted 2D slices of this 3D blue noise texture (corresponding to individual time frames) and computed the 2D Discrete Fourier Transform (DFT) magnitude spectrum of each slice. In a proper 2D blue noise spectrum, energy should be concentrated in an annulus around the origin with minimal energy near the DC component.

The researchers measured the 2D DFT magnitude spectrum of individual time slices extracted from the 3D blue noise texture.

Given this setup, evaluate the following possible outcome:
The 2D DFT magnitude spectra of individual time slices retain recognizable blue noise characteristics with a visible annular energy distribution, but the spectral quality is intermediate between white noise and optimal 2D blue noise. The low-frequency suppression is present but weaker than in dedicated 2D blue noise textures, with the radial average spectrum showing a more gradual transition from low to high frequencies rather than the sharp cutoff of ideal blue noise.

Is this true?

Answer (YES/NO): NO